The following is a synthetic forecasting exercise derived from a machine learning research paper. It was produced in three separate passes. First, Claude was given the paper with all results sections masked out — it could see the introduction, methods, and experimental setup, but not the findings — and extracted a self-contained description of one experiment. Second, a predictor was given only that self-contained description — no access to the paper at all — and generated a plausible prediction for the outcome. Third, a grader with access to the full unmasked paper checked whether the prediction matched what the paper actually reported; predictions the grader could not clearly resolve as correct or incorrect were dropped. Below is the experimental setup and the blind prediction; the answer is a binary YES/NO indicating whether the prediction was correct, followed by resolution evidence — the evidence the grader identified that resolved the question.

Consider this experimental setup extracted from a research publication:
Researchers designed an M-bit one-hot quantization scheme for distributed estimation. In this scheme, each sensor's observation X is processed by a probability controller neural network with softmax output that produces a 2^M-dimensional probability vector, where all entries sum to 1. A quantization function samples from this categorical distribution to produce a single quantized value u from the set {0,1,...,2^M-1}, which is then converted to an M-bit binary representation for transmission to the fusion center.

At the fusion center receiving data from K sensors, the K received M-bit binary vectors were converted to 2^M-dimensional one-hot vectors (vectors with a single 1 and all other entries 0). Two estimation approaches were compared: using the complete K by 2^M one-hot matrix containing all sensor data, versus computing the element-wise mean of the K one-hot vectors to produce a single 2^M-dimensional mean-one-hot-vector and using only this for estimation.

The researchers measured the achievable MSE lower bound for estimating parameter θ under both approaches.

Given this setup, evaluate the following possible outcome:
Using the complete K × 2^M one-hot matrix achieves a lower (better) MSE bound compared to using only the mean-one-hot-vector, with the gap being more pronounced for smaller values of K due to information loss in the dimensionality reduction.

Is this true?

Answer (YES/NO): NO